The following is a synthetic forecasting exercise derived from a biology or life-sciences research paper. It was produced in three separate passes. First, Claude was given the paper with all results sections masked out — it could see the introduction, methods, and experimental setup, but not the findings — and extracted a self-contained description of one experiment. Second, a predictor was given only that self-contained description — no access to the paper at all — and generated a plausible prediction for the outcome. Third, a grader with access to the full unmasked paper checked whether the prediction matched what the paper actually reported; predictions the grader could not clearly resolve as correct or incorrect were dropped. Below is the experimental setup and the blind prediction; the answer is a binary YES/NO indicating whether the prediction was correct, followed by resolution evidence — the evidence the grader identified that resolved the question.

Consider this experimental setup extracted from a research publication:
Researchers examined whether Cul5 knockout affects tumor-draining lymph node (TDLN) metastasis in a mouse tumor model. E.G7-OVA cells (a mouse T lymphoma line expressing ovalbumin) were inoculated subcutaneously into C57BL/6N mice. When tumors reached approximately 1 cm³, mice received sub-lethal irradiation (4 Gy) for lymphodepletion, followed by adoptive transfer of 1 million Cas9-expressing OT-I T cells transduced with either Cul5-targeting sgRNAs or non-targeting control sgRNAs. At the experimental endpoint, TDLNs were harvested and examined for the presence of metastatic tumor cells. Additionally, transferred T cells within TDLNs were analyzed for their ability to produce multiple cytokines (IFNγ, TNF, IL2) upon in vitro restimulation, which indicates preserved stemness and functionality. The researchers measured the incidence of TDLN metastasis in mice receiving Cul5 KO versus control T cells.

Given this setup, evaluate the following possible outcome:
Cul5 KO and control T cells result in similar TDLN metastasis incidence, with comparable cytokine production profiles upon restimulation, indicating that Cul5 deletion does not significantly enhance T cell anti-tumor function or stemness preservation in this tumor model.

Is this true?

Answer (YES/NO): NO